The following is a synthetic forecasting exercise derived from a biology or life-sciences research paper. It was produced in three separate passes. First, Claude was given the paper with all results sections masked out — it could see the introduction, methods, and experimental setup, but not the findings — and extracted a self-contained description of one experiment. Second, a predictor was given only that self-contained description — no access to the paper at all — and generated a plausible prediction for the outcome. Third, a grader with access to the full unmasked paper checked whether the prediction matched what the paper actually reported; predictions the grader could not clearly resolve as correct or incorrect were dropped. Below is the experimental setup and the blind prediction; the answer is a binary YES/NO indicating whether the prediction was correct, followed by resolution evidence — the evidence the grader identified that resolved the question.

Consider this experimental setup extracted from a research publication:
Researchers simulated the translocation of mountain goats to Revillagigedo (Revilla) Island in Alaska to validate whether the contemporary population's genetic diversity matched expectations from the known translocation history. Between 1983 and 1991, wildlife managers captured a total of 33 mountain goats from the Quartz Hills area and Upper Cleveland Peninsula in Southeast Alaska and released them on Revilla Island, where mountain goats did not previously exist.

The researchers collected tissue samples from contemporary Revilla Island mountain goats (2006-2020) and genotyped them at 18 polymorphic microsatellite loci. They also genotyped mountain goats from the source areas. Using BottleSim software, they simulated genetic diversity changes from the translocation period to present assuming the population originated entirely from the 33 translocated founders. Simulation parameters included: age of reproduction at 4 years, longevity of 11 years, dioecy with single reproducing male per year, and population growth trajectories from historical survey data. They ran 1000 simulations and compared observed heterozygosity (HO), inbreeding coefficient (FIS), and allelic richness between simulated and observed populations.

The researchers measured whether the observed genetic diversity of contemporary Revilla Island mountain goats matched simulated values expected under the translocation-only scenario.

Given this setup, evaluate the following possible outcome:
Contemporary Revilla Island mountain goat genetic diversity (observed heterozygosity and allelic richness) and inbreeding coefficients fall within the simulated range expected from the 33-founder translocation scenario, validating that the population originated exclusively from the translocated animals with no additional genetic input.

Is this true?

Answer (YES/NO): NO